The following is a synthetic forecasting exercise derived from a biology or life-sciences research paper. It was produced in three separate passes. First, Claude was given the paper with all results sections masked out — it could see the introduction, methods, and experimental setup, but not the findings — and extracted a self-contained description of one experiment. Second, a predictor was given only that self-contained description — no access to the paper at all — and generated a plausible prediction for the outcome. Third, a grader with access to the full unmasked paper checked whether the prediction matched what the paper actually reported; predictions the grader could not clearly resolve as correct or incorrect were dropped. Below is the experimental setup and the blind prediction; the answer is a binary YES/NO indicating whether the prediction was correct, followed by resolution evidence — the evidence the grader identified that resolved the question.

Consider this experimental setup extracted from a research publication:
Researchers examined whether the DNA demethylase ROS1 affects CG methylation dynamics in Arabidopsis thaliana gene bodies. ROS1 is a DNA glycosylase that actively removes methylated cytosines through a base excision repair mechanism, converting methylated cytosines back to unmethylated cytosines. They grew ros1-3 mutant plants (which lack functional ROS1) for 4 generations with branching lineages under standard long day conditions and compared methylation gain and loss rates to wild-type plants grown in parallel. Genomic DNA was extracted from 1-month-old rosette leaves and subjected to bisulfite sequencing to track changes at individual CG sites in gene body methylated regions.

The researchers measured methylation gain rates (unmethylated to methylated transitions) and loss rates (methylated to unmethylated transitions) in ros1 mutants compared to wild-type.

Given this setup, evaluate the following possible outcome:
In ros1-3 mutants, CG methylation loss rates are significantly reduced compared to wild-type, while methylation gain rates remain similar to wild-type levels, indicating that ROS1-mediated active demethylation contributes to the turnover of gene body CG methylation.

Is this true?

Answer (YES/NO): NO